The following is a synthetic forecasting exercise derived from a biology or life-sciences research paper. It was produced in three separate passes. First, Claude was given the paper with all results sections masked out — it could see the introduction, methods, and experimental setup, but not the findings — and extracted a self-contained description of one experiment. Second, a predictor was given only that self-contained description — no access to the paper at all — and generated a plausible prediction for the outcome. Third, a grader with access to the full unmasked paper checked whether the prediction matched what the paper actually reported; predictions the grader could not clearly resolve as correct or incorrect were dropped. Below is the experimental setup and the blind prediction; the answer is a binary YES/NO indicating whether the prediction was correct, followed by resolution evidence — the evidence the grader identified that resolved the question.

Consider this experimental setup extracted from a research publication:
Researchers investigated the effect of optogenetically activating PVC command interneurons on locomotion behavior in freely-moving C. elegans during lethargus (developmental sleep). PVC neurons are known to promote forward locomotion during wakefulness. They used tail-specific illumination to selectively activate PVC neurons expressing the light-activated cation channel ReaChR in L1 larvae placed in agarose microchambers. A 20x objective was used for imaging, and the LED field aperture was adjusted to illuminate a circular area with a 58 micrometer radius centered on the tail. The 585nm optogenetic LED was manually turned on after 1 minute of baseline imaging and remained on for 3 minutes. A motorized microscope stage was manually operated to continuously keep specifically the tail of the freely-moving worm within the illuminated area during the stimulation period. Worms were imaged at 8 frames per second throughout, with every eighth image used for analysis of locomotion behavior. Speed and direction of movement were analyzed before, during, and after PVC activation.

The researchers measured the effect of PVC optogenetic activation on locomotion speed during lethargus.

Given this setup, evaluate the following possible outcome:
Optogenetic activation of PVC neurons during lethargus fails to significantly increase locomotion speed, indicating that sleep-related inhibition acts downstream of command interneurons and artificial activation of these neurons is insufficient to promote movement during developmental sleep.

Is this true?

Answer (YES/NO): NO